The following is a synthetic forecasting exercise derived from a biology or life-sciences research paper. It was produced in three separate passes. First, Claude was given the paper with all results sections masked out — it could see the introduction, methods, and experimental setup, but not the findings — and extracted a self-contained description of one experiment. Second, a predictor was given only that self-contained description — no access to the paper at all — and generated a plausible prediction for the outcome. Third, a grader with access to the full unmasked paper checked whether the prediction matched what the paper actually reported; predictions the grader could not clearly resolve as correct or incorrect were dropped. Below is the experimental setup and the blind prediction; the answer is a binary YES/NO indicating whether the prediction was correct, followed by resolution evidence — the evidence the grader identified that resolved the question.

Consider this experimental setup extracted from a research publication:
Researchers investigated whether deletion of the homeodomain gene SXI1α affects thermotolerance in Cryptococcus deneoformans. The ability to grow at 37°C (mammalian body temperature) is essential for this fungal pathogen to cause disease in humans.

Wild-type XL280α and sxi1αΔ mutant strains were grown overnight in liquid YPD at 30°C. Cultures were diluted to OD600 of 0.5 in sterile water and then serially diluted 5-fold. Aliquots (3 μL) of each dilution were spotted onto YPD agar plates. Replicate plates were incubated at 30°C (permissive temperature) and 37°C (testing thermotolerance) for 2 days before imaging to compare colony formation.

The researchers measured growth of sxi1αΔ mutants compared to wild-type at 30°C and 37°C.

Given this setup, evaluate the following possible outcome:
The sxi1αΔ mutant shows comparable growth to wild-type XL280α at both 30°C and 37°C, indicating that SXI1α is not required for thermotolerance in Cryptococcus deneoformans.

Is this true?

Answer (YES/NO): YES